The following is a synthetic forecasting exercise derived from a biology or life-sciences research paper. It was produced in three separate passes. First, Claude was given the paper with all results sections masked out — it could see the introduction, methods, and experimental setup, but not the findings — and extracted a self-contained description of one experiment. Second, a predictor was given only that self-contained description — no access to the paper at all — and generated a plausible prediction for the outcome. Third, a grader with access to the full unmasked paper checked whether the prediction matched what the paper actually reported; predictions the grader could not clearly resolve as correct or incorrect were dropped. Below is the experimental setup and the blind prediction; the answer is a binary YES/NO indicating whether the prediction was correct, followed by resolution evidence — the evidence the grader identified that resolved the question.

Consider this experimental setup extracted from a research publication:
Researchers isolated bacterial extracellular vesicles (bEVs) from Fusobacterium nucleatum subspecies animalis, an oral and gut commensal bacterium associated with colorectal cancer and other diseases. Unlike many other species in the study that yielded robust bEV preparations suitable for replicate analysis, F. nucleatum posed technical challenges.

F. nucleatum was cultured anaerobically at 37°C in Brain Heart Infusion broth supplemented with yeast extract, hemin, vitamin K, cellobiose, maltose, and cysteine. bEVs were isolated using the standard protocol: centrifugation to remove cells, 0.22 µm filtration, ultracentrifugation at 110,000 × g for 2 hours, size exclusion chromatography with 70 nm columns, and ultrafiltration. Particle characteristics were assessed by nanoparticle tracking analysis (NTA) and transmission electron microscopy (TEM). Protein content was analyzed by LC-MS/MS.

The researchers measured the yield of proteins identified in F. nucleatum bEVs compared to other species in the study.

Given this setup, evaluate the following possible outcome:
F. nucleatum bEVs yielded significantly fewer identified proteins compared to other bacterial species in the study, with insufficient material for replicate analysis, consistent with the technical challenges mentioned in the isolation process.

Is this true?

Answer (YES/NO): YES